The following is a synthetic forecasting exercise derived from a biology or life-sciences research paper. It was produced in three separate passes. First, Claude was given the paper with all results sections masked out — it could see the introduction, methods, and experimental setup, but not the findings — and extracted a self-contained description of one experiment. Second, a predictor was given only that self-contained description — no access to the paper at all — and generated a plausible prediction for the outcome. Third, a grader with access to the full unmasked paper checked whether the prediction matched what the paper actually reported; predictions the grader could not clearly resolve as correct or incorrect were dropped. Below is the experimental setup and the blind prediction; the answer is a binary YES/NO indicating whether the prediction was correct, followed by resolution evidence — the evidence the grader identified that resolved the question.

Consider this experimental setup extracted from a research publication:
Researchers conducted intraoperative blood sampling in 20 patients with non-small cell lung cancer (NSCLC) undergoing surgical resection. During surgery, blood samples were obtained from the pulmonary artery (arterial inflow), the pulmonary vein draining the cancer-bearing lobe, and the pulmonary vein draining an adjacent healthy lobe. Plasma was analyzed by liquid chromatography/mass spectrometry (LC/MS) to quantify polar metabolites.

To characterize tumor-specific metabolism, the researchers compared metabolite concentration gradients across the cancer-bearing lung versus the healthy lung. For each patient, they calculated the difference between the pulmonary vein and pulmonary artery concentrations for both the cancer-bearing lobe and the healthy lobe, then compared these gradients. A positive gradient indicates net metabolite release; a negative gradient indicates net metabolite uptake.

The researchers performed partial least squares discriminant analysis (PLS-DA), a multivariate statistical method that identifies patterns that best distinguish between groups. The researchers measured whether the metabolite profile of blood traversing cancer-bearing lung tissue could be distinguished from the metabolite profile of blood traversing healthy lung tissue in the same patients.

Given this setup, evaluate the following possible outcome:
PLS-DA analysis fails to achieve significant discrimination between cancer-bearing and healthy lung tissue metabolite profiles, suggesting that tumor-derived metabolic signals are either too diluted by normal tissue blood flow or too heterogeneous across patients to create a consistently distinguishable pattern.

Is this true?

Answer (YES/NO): NO